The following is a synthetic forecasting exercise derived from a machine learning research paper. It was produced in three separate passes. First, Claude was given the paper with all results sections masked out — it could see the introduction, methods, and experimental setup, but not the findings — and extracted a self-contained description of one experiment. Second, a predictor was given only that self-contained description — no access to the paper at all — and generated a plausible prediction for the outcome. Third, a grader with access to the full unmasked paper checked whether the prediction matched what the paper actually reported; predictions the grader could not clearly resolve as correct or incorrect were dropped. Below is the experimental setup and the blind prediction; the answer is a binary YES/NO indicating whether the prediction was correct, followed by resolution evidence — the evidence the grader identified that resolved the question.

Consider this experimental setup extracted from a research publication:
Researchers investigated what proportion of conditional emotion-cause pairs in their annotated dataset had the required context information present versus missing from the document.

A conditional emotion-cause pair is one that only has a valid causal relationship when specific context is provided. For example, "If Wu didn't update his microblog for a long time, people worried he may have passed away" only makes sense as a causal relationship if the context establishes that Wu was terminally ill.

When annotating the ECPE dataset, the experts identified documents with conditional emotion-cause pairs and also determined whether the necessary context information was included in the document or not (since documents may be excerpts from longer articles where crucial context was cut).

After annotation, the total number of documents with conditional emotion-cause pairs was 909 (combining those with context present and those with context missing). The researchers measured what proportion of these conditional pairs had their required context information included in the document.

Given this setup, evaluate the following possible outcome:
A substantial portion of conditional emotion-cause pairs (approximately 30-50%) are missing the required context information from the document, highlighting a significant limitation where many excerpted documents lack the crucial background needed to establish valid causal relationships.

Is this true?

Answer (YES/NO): NO